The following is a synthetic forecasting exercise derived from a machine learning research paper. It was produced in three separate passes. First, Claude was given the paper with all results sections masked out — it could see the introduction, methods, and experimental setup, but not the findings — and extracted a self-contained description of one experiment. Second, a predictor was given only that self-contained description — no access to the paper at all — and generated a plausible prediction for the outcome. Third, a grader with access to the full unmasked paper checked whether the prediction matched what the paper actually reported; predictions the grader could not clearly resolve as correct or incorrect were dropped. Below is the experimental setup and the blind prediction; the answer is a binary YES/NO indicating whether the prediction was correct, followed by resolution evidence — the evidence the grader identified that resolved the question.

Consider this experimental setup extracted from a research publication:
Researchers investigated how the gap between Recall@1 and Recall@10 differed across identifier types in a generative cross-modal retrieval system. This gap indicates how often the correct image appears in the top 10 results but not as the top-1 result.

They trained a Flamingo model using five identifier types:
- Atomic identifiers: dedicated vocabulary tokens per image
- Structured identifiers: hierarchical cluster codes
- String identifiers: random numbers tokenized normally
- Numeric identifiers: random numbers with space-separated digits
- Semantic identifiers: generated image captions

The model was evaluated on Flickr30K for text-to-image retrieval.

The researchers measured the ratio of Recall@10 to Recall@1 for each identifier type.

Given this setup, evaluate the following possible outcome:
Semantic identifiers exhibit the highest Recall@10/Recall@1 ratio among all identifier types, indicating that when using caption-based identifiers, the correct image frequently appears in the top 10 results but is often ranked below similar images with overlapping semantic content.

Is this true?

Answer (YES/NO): NO